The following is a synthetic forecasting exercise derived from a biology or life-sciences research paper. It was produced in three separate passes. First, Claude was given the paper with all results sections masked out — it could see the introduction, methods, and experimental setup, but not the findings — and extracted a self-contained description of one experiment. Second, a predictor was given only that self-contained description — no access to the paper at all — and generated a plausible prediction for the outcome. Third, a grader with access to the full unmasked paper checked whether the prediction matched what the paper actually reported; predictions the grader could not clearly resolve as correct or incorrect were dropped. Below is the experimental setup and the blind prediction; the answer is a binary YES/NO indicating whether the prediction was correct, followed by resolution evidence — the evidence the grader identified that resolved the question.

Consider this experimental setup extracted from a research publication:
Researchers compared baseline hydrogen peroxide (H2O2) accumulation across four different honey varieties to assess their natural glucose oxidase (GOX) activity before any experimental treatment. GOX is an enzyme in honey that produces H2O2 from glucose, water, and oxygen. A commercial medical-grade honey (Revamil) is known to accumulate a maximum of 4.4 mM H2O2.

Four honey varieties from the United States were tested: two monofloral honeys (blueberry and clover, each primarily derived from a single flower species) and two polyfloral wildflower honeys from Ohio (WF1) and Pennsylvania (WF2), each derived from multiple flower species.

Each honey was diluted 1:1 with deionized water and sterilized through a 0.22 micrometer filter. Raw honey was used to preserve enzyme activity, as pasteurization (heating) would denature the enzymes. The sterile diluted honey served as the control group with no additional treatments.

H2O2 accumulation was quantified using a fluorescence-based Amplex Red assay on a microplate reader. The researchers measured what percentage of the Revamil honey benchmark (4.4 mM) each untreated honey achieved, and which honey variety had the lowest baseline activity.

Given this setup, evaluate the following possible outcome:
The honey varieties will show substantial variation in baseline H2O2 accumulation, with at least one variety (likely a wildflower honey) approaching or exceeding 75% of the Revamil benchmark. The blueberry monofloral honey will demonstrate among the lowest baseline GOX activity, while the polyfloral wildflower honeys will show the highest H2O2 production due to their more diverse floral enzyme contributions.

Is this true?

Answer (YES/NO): NO